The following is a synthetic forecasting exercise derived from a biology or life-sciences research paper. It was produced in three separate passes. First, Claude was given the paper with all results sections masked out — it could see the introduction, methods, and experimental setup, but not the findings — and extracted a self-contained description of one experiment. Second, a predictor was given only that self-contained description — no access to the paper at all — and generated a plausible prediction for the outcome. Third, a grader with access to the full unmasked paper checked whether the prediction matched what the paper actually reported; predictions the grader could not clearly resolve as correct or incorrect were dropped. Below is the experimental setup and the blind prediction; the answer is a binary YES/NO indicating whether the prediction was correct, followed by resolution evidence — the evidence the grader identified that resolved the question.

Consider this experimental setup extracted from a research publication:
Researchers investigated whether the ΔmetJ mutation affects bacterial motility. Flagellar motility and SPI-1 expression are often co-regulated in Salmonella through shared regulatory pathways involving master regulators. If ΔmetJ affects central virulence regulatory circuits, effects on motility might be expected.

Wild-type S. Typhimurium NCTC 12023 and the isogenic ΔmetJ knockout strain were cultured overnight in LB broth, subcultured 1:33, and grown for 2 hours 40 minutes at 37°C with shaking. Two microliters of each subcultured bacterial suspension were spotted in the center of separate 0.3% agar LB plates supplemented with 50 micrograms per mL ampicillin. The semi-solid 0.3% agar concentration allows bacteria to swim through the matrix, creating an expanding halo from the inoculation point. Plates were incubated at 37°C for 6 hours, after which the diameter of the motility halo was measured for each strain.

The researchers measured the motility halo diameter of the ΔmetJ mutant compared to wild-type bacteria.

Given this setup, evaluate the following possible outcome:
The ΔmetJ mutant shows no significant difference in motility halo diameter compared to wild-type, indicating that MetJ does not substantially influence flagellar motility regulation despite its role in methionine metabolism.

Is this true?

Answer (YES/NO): NO